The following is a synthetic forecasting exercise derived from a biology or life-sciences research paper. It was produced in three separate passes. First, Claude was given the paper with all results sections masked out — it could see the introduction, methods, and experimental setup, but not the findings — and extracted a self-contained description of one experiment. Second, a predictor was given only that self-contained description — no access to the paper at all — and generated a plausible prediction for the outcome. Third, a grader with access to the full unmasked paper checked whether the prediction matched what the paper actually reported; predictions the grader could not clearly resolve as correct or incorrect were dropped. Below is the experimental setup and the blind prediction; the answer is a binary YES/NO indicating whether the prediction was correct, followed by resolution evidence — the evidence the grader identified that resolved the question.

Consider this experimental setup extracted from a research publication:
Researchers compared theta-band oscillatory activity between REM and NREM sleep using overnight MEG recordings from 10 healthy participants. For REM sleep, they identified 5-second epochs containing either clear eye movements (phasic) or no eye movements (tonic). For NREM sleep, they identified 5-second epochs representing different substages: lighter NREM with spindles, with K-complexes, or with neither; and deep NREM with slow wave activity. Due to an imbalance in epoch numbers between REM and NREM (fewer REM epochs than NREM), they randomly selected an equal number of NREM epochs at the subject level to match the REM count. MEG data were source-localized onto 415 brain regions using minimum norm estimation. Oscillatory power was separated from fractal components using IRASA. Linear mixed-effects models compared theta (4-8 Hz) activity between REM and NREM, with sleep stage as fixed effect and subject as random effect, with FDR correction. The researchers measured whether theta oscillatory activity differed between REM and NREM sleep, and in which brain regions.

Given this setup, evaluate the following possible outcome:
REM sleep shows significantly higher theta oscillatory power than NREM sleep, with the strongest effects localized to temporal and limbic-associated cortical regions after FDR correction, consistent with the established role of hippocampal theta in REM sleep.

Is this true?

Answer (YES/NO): NO